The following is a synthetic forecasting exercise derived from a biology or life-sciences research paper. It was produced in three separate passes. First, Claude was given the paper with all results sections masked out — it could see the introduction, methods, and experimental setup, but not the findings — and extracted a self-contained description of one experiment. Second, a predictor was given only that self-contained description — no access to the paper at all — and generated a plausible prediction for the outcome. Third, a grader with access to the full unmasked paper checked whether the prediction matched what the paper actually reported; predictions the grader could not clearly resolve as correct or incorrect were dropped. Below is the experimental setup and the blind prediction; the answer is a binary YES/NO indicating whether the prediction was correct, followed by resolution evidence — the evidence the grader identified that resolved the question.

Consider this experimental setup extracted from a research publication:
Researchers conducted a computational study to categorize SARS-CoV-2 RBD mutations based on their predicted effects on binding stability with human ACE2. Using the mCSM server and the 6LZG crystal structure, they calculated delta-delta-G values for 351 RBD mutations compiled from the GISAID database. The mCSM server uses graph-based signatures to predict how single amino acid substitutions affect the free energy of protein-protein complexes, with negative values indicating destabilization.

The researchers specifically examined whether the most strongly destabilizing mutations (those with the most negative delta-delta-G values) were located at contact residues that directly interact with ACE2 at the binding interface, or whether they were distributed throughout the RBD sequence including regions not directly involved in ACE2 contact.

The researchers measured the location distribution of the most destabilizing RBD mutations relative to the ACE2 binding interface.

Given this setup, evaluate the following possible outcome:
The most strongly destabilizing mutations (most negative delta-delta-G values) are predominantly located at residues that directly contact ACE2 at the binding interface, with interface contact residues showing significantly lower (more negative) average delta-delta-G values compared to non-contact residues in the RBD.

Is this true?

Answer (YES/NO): NO